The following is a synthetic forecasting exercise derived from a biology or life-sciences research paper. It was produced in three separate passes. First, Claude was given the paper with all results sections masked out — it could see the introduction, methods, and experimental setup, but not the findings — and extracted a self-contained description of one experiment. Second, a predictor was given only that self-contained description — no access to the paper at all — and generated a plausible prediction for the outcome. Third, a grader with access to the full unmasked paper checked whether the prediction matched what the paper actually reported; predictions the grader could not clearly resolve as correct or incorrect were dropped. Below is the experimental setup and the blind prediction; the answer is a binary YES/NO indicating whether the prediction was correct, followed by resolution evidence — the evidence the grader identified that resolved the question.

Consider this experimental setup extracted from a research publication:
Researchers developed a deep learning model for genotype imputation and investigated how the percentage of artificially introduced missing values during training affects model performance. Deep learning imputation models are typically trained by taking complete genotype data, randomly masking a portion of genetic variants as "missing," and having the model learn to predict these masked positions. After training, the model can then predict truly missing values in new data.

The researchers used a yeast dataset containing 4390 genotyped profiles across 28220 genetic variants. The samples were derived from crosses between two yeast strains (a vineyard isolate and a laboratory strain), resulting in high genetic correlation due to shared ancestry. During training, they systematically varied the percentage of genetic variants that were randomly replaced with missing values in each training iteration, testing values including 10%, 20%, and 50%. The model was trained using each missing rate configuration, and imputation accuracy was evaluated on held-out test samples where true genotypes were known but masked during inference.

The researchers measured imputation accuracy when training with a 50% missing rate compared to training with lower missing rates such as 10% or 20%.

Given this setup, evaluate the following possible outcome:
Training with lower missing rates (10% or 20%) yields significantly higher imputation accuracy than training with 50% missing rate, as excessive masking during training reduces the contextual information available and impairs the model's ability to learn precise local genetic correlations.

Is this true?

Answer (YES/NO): NO